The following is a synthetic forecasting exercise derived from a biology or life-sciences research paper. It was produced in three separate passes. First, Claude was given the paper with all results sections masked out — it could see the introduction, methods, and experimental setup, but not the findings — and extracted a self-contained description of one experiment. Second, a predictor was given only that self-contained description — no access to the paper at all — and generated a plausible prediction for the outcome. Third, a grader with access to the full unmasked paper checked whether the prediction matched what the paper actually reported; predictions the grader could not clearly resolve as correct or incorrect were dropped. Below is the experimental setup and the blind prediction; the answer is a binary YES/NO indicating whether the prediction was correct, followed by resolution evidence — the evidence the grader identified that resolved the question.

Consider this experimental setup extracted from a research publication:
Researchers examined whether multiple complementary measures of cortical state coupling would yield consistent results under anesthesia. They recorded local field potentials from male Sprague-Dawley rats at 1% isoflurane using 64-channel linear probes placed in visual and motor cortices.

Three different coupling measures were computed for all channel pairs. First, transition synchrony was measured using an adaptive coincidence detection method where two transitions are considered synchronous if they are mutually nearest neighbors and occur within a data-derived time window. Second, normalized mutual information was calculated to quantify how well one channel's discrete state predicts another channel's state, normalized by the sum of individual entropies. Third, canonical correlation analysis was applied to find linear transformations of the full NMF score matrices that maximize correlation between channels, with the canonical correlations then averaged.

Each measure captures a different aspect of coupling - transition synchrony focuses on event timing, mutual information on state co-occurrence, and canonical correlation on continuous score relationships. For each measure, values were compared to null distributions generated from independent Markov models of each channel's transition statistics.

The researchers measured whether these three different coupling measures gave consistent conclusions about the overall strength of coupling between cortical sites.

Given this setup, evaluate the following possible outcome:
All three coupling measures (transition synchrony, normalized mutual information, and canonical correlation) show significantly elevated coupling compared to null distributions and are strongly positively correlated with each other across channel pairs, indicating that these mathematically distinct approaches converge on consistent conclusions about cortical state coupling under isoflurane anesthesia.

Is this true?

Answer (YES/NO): NO